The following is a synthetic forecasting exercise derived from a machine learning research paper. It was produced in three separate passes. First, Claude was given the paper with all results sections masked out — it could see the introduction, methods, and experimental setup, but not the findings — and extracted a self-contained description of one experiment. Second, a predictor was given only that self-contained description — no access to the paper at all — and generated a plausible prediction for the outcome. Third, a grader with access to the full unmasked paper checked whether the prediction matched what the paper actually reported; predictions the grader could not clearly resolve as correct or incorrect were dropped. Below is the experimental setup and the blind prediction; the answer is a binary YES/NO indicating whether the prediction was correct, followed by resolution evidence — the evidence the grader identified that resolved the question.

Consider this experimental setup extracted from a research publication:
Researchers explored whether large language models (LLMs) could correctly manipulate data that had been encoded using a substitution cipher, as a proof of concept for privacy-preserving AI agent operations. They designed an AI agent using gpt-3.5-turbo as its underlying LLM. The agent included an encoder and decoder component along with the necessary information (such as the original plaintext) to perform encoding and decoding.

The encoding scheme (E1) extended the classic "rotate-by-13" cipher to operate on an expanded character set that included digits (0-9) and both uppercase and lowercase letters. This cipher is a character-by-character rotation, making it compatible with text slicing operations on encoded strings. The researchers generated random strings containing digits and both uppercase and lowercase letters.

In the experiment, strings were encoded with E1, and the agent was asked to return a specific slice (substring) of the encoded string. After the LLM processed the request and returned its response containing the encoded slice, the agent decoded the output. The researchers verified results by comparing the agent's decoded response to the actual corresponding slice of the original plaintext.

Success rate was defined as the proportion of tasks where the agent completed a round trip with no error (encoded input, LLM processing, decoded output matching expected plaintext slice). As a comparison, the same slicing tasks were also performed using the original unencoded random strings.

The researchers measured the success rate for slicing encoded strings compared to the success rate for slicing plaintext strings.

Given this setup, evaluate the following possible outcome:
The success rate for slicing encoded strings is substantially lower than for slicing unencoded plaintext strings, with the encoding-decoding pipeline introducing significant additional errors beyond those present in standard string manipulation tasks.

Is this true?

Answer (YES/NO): NO